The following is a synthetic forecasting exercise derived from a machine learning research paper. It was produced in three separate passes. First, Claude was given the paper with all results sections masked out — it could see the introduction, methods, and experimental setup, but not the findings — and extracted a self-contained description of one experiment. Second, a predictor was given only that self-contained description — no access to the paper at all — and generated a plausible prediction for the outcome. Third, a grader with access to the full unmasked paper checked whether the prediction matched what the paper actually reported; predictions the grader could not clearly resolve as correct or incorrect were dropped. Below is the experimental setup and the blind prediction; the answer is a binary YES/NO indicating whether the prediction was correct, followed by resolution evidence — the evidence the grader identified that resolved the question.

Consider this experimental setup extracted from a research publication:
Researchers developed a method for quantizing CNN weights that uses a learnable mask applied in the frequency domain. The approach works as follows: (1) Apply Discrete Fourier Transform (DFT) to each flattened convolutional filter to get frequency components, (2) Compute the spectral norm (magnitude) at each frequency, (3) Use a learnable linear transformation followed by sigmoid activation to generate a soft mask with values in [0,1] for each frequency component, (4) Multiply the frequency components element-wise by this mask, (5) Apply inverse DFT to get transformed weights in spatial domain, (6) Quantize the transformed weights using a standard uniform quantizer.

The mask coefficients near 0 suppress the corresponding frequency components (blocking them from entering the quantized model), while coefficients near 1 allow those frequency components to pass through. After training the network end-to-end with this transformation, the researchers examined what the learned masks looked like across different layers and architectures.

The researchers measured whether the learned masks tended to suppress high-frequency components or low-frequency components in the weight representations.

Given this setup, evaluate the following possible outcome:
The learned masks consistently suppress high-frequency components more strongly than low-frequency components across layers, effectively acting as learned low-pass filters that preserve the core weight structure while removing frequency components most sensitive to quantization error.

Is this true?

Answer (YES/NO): YES